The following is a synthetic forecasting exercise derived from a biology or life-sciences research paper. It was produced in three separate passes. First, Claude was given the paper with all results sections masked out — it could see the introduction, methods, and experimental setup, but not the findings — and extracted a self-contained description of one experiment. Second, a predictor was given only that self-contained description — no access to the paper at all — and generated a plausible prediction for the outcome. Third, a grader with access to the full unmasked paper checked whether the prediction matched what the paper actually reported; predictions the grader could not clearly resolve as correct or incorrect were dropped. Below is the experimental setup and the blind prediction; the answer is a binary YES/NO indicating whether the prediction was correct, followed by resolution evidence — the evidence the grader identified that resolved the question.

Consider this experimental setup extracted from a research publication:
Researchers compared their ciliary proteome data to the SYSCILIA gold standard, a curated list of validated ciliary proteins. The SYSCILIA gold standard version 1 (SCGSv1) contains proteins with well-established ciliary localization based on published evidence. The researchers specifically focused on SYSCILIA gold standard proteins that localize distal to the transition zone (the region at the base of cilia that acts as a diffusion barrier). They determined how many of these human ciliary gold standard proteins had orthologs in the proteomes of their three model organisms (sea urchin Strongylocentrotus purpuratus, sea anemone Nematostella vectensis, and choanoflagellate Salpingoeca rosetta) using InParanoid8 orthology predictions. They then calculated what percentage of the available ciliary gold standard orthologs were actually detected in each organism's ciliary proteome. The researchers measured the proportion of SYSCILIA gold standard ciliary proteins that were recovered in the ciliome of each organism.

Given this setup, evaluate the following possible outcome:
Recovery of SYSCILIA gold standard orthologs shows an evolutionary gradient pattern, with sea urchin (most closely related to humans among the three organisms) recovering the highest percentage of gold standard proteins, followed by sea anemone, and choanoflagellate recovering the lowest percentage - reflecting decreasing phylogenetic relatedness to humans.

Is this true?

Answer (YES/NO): YES